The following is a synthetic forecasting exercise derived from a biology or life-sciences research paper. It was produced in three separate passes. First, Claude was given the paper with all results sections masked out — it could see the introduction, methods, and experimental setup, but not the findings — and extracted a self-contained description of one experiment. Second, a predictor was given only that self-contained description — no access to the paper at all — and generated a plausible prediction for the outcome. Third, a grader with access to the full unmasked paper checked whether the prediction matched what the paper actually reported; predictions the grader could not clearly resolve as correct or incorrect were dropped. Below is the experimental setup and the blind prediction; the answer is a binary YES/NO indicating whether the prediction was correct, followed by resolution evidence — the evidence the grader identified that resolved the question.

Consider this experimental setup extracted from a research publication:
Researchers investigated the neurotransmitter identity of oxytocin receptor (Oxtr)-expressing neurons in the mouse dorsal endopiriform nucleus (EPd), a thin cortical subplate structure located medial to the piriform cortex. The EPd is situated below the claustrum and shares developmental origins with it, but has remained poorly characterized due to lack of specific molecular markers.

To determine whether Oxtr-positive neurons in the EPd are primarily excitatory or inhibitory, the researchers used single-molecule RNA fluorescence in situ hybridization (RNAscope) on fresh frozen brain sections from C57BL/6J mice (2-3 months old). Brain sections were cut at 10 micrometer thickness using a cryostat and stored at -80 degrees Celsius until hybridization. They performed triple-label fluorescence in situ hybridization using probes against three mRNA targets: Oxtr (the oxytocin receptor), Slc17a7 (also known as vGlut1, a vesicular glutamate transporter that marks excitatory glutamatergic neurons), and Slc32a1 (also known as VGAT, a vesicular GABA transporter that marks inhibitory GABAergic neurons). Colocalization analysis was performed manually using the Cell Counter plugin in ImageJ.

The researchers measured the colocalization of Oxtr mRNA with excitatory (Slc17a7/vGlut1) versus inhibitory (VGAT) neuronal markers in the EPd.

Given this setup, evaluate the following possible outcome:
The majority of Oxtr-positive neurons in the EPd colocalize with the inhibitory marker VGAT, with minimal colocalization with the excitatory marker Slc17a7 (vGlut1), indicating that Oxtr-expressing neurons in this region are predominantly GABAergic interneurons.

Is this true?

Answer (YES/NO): NO